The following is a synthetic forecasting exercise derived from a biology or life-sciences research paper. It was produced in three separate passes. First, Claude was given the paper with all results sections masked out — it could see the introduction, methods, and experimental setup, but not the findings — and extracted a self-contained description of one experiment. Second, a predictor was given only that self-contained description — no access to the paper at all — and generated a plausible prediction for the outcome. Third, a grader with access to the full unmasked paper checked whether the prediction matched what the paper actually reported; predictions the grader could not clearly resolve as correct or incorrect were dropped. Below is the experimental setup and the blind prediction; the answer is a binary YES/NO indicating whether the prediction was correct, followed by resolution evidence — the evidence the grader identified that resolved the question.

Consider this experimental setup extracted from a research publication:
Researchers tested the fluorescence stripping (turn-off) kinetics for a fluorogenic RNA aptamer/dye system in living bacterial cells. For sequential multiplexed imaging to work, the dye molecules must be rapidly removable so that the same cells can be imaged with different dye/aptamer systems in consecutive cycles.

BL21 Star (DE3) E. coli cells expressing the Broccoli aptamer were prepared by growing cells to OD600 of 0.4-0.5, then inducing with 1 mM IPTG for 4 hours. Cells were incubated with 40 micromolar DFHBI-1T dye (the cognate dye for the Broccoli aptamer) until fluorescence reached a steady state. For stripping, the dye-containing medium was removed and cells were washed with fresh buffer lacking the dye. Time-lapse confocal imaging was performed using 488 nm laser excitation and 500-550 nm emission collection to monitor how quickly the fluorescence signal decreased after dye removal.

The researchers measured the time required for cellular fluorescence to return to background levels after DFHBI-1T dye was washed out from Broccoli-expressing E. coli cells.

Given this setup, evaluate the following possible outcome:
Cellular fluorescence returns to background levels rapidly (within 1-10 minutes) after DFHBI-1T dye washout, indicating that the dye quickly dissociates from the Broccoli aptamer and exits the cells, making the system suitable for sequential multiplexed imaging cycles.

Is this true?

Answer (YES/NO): NO